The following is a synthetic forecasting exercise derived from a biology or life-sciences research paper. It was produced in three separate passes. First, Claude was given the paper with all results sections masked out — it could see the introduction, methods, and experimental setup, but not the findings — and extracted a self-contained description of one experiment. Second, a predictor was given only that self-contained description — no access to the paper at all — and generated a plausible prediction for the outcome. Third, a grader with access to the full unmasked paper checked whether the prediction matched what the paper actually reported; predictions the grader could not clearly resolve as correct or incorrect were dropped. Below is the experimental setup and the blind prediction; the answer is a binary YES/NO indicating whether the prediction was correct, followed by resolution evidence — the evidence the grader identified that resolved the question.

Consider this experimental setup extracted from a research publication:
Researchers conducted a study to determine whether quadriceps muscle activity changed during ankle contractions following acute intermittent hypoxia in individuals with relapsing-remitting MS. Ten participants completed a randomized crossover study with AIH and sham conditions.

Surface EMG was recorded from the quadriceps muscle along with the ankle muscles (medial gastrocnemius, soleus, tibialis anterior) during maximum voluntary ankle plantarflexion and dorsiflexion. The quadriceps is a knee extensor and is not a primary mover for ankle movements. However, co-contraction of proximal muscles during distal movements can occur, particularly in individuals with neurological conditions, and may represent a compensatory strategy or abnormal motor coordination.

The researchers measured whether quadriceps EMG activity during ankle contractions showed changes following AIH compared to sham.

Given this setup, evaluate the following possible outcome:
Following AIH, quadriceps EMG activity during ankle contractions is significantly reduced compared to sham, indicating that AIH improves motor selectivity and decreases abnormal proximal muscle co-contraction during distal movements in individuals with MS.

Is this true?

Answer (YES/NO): NO